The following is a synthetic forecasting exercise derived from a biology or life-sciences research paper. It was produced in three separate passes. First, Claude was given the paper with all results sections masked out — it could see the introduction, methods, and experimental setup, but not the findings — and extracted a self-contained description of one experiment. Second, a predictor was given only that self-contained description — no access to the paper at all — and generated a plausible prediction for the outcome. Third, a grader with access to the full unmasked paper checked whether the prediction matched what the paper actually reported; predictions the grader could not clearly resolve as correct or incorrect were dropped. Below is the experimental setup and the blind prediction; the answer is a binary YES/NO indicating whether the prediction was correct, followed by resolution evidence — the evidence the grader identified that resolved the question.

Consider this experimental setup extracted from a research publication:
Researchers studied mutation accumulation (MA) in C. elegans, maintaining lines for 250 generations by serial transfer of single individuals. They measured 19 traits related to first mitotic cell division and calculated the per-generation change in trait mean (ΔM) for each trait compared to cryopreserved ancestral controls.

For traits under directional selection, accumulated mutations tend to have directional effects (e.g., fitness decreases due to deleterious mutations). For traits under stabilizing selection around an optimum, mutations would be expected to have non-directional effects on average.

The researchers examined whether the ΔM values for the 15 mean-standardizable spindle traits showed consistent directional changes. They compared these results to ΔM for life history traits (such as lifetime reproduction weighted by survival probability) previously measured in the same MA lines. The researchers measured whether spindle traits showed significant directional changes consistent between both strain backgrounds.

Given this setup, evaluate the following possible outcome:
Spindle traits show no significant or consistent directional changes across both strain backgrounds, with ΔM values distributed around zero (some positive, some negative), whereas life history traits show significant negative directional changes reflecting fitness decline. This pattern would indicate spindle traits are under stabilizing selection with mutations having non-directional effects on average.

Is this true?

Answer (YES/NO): YES